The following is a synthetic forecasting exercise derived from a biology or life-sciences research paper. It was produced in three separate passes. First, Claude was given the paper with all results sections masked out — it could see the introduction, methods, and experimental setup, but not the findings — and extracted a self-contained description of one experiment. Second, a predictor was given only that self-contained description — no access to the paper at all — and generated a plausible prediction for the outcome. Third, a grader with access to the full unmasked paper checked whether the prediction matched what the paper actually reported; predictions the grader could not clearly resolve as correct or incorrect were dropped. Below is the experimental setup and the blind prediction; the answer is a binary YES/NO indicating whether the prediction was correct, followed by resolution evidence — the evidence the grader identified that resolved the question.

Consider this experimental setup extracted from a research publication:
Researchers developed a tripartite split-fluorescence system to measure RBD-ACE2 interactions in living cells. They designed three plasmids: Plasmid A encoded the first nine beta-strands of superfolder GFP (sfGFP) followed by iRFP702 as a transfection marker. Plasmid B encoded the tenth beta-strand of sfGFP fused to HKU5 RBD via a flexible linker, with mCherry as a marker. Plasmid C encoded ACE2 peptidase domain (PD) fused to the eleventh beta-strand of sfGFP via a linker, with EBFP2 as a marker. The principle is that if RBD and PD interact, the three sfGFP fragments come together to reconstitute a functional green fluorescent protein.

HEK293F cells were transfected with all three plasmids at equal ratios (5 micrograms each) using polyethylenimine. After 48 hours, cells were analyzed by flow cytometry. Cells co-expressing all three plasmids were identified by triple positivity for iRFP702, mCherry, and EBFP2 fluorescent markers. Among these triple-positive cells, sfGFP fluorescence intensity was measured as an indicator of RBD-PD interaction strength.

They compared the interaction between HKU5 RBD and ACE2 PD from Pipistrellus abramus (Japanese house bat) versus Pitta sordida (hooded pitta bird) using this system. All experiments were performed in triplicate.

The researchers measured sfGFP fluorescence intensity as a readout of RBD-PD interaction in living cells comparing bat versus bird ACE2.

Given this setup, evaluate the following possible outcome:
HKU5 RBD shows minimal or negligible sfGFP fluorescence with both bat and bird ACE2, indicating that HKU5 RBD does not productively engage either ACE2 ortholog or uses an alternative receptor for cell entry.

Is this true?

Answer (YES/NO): NO